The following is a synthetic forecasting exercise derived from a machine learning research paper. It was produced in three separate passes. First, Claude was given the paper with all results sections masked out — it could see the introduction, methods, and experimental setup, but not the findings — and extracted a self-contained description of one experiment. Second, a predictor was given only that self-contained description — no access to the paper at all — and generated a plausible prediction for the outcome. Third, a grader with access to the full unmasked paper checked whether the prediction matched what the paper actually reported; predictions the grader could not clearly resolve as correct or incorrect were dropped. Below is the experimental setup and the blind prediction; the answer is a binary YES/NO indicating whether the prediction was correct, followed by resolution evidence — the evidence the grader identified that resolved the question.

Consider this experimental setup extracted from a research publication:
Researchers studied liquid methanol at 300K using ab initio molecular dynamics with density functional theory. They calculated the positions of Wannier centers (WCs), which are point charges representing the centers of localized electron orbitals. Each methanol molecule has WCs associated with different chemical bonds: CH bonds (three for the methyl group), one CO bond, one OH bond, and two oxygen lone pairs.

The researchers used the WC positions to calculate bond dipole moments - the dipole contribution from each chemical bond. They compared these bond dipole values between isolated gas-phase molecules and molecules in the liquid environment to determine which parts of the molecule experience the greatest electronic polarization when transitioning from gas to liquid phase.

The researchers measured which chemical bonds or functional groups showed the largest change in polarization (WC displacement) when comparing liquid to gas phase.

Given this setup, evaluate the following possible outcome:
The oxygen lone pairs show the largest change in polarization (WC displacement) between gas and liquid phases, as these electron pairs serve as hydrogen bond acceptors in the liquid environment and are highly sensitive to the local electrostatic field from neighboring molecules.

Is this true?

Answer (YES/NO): NO